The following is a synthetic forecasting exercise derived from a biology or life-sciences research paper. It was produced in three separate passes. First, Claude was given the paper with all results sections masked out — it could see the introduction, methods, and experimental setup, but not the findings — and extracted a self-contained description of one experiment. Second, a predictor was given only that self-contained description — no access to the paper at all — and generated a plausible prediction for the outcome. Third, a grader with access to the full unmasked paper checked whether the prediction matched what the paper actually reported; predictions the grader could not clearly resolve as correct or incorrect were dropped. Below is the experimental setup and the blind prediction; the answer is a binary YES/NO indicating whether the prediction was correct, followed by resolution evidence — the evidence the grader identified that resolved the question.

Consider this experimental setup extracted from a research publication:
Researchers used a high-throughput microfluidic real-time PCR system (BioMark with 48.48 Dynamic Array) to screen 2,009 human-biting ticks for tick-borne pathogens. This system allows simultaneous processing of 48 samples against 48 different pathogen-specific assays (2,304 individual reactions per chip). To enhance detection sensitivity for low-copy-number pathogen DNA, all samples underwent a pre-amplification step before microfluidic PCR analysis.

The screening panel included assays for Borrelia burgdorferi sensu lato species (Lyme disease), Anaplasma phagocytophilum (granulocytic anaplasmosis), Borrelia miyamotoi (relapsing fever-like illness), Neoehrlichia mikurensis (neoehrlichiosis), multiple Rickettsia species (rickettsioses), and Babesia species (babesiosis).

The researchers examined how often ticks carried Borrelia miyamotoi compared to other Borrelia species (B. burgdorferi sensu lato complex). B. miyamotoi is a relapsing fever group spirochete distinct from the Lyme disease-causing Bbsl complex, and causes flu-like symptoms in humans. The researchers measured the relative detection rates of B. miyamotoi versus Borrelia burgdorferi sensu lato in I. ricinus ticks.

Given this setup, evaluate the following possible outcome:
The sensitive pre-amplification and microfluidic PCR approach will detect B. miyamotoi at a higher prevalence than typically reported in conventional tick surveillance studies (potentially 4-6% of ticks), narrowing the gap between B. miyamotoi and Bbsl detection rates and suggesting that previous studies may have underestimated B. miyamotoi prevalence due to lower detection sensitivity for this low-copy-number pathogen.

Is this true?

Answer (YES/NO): NO